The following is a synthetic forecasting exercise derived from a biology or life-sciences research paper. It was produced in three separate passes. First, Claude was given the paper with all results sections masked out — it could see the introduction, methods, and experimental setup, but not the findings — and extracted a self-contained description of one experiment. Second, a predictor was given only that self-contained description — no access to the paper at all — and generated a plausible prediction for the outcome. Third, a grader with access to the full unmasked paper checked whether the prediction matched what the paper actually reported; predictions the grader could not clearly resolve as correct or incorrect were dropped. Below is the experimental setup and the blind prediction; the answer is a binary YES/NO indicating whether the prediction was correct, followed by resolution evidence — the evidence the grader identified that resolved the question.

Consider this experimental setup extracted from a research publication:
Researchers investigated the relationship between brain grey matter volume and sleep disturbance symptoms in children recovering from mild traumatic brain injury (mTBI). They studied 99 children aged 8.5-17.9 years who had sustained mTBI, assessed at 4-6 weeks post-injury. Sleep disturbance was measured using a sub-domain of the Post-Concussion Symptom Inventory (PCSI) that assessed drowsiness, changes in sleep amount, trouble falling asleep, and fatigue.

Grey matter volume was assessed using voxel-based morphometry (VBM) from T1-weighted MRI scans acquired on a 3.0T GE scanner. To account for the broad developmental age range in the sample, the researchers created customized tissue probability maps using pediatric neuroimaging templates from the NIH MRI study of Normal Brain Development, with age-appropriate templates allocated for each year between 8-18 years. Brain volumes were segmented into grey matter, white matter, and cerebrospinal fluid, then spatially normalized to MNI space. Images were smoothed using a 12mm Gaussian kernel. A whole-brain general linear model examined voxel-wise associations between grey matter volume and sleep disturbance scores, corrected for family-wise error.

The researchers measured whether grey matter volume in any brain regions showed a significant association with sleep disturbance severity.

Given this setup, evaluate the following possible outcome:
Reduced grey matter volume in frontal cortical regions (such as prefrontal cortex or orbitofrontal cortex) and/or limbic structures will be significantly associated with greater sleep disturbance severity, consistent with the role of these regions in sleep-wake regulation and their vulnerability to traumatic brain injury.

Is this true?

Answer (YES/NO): YES